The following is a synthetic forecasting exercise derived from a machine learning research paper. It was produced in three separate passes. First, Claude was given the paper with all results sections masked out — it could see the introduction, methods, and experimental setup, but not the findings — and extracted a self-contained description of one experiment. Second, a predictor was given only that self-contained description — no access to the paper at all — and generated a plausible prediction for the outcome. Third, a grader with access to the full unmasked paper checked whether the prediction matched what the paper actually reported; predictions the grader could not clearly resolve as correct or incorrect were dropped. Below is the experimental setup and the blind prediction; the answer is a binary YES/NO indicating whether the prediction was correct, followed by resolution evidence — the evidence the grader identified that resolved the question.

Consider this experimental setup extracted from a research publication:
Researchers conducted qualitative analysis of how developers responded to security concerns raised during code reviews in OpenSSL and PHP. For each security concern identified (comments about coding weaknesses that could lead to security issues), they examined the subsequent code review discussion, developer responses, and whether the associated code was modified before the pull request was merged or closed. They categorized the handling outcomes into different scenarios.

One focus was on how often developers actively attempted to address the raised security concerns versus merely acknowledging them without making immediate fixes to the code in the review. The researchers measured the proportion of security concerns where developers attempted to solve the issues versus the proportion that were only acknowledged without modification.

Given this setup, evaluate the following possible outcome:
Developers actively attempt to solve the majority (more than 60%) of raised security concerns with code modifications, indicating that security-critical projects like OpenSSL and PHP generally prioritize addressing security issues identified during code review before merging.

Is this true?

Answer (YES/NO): NO